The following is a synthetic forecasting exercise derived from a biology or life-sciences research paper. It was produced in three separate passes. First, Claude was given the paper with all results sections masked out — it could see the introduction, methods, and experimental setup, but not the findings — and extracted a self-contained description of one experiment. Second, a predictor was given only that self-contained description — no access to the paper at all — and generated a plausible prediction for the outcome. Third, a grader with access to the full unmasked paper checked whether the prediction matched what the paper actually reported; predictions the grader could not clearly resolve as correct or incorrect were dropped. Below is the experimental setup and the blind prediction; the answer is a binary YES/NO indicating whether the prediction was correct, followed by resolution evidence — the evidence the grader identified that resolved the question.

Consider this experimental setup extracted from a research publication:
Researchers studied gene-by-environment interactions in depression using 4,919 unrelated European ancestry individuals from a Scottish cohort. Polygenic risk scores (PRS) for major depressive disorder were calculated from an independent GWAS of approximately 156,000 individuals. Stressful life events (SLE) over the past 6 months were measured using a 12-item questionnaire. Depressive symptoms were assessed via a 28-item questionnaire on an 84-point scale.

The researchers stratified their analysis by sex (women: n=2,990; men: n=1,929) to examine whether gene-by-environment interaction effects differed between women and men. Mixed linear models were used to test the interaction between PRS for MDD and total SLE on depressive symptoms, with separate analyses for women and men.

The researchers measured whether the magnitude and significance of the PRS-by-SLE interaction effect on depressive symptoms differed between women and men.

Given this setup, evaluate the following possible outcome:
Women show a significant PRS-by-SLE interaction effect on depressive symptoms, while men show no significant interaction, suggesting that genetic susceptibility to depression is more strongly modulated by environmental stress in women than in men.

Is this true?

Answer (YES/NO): YES